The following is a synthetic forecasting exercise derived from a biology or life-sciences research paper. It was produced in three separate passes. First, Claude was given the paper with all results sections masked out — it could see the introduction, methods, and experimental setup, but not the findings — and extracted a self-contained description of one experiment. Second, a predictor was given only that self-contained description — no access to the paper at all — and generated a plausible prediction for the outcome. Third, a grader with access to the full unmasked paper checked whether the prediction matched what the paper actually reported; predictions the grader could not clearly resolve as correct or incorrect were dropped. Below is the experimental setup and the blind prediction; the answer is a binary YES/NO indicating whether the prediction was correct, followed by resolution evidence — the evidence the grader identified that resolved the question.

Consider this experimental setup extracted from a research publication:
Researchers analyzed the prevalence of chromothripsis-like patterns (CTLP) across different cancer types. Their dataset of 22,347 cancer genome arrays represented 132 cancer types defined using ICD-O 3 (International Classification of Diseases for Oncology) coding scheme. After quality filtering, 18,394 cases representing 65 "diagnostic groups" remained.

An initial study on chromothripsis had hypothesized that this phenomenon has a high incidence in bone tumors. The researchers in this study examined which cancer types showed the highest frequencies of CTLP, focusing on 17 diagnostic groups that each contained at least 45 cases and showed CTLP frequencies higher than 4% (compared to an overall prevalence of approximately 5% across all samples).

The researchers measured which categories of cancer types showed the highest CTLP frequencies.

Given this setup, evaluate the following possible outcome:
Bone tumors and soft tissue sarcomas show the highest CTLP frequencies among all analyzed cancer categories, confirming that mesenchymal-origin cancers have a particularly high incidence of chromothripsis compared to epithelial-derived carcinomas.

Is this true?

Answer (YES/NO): NO